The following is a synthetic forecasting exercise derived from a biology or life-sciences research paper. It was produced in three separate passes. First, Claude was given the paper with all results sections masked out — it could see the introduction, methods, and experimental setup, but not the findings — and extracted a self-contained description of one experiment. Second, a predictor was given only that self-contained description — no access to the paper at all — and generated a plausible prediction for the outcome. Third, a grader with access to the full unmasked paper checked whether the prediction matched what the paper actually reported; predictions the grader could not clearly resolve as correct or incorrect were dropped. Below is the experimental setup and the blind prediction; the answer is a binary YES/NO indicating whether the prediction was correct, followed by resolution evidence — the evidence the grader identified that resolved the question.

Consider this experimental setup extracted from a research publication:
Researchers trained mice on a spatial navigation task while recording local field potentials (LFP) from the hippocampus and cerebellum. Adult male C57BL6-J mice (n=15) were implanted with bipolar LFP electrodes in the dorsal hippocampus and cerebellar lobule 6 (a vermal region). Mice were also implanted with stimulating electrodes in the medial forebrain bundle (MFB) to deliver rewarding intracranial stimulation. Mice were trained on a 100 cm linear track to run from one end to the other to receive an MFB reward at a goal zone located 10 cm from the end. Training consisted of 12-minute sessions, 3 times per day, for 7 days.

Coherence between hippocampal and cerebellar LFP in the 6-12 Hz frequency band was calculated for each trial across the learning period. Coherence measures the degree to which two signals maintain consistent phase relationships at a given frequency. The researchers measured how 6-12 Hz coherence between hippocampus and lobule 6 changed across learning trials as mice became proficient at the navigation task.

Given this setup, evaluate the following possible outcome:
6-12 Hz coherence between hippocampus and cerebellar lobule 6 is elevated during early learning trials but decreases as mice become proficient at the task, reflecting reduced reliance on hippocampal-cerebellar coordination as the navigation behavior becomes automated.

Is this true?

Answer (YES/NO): NO